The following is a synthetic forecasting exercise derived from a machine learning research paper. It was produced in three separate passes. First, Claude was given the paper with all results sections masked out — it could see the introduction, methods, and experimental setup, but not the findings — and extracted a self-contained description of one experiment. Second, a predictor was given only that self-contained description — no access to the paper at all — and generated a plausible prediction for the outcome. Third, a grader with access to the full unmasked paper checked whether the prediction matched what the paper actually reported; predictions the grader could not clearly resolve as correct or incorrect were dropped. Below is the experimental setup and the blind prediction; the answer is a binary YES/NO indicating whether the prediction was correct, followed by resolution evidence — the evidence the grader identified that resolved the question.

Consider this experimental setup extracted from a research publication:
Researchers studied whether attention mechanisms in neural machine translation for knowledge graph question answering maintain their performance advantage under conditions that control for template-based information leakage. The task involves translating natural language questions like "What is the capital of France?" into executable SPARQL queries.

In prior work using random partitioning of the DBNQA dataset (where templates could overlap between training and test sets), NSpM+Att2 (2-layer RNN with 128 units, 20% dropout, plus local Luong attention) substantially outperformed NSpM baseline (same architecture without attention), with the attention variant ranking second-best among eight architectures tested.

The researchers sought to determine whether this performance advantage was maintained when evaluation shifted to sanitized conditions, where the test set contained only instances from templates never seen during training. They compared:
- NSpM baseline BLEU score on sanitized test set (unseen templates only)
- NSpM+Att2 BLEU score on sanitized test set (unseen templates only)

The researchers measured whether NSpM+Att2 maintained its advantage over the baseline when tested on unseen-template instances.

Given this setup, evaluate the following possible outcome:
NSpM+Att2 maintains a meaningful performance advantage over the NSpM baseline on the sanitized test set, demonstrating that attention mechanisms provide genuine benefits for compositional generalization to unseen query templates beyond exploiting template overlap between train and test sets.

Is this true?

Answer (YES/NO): YES